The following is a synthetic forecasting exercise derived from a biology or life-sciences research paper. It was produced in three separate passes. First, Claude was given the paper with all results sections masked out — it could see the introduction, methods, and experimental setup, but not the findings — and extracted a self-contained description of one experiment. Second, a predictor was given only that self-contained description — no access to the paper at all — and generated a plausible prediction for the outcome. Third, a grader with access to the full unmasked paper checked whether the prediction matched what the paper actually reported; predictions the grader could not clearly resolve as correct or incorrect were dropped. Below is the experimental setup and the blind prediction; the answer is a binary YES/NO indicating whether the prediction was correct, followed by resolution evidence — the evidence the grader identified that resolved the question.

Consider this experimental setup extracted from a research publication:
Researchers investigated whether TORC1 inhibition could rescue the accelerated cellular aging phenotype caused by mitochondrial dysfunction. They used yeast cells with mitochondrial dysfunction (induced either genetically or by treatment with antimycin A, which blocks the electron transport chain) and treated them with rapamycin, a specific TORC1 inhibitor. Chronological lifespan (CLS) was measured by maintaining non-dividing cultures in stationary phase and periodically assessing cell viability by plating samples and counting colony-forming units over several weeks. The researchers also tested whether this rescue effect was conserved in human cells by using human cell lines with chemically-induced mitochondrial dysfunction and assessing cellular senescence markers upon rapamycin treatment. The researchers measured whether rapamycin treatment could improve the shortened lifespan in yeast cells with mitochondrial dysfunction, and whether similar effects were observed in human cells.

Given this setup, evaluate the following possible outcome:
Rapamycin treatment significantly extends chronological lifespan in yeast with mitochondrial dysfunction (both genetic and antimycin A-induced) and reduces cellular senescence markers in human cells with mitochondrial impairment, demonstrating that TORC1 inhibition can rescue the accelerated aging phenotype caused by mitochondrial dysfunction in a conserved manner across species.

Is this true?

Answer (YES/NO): NO